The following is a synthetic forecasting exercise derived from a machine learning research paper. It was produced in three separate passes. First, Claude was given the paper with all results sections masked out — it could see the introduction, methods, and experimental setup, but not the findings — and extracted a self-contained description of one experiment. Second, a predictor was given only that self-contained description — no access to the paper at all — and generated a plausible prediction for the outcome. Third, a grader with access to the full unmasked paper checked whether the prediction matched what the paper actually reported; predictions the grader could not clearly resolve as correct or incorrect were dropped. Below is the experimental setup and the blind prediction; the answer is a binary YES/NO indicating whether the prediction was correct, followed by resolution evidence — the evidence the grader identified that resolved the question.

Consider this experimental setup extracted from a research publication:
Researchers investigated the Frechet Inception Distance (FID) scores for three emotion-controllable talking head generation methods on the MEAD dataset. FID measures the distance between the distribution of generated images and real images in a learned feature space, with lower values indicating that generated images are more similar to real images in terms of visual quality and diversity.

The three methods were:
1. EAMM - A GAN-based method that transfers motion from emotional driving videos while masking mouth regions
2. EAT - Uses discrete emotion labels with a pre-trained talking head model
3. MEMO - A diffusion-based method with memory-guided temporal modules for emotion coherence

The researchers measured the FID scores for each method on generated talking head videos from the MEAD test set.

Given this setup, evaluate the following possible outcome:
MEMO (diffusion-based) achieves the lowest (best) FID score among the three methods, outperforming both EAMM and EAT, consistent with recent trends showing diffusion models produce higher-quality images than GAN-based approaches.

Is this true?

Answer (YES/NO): NO